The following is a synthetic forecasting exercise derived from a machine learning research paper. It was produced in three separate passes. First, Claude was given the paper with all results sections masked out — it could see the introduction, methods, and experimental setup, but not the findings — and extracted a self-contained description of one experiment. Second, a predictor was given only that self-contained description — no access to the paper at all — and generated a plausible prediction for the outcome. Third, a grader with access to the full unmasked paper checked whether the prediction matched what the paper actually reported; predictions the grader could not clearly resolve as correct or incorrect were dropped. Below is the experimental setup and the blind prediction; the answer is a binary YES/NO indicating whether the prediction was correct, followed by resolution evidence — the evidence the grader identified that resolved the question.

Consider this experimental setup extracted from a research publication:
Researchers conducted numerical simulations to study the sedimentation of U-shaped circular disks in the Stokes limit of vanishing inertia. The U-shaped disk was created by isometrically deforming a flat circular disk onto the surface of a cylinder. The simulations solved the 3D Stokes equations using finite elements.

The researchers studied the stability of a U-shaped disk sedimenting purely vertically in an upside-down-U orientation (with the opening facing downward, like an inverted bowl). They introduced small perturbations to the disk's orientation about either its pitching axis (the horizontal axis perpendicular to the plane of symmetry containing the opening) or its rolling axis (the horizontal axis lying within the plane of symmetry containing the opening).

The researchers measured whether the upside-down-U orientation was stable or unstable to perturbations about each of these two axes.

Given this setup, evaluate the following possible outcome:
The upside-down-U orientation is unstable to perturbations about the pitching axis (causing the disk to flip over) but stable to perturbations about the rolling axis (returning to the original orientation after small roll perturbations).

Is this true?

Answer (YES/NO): NO